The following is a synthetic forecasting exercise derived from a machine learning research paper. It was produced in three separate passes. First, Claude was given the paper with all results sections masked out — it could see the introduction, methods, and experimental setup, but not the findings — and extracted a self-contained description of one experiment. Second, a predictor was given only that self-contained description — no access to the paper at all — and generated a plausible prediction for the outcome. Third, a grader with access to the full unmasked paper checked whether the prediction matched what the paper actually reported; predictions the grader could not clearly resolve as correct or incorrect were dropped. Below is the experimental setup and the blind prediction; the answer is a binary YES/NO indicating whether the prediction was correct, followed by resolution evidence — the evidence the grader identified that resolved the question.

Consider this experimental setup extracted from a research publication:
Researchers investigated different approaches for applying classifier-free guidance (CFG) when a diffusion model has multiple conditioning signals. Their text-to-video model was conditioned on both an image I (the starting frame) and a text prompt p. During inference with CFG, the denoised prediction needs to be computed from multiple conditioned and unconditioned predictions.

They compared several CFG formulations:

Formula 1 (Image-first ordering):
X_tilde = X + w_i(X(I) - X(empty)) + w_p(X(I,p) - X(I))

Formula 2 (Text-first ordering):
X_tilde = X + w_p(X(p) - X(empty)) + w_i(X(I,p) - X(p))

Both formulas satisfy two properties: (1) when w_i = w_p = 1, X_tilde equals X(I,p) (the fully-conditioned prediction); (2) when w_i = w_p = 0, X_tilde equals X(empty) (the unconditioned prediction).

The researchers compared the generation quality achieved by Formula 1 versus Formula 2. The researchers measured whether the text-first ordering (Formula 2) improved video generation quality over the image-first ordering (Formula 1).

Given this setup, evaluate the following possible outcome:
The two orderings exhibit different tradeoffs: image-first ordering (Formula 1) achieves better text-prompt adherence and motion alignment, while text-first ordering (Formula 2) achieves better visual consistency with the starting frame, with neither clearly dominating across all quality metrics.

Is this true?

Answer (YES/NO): NO